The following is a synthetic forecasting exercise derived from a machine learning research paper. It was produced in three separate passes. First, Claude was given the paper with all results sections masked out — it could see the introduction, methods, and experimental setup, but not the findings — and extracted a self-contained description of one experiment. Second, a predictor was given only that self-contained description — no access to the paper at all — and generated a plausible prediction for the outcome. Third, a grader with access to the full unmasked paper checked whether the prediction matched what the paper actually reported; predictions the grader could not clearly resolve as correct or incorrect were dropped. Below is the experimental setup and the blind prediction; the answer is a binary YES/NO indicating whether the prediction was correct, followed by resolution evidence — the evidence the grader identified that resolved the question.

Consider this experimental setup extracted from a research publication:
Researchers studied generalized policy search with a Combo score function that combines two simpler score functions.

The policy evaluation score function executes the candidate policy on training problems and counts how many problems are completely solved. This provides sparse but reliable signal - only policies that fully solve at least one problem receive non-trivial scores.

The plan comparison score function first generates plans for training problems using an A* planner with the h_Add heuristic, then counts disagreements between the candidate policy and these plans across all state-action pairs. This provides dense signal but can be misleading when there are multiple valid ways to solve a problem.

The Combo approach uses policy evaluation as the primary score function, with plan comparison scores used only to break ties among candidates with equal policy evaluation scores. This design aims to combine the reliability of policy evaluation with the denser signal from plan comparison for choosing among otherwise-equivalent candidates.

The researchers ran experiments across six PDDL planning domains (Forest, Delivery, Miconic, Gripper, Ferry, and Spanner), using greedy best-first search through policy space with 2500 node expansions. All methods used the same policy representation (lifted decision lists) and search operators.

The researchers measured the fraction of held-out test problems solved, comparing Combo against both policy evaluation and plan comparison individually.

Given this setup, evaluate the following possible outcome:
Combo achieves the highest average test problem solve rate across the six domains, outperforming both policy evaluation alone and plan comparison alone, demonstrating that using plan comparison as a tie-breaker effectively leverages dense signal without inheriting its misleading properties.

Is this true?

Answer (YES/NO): NO